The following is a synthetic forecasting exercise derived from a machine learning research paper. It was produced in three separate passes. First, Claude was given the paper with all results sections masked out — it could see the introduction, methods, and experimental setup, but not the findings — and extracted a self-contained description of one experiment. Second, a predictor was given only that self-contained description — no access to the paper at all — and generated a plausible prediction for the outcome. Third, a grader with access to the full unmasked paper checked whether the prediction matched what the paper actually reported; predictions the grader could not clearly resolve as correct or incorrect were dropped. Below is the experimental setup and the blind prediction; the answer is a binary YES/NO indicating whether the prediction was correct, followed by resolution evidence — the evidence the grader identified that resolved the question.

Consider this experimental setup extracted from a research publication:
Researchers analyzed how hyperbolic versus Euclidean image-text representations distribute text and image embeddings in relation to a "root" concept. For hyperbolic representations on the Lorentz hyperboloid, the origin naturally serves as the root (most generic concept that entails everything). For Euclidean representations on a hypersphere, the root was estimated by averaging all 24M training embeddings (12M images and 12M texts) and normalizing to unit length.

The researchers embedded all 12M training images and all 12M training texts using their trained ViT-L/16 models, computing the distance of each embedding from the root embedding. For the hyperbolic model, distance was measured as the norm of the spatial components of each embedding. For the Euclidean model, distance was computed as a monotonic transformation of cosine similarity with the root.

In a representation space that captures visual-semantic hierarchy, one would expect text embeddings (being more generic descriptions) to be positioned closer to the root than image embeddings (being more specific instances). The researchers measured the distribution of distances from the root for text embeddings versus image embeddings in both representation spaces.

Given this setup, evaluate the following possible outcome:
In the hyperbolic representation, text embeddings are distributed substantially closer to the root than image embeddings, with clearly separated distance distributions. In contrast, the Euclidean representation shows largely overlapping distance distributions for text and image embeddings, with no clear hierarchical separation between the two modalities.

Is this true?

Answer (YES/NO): YES